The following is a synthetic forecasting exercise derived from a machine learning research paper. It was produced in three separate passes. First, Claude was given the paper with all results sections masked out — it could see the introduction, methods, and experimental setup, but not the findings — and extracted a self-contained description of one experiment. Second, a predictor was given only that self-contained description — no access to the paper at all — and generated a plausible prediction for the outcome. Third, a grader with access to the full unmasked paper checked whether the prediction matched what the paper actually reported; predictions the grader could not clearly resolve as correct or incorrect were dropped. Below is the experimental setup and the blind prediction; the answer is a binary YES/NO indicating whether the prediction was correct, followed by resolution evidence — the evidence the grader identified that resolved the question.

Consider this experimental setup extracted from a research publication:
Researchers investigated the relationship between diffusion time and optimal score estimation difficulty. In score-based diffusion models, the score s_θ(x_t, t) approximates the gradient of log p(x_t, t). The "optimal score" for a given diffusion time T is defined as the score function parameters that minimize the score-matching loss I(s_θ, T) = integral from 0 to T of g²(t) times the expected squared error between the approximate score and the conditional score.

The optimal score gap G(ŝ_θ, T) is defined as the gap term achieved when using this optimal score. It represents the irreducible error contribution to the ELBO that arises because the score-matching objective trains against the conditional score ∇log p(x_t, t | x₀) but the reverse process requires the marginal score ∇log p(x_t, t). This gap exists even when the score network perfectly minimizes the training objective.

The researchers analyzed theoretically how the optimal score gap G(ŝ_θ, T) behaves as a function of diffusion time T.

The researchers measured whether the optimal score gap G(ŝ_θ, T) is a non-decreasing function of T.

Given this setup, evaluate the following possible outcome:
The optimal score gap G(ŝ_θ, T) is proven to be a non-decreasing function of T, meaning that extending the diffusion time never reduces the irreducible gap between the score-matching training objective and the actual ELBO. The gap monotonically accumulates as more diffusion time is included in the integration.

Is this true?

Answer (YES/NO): YES